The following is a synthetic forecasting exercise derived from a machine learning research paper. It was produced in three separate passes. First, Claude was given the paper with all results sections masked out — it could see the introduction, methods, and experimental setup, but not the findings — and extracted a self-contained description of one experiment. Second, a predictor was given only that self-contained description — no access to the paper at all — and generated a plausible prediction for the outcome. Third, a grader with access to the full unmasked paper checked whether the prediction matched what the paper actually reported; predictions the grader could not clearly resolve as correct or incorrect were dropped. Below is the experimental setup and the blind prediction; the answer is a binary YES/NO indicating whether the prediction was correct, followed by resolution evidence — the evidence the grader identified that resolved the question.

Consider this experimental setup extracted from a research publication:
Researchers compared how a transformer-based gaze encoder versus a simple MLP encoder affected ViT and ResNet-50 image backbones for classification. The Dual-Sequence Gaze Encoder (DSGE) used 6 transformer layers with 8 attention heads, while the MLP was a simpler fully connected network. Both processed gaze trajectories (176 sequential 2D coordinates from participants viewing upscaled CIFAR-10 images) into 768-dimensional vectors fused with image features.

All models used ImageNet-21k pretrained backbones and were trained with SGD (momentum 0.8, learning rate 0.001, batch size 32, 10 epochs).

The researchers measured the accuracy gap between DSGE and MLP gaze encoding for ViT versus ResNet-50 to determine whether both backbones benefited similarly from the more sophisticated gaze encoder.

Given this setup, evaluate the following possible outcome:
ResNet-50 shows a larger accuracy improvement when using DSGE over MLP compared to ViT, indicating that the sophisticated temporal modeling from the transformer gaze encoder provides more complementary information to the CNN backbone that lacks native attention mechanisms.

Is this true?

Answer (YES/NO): YES